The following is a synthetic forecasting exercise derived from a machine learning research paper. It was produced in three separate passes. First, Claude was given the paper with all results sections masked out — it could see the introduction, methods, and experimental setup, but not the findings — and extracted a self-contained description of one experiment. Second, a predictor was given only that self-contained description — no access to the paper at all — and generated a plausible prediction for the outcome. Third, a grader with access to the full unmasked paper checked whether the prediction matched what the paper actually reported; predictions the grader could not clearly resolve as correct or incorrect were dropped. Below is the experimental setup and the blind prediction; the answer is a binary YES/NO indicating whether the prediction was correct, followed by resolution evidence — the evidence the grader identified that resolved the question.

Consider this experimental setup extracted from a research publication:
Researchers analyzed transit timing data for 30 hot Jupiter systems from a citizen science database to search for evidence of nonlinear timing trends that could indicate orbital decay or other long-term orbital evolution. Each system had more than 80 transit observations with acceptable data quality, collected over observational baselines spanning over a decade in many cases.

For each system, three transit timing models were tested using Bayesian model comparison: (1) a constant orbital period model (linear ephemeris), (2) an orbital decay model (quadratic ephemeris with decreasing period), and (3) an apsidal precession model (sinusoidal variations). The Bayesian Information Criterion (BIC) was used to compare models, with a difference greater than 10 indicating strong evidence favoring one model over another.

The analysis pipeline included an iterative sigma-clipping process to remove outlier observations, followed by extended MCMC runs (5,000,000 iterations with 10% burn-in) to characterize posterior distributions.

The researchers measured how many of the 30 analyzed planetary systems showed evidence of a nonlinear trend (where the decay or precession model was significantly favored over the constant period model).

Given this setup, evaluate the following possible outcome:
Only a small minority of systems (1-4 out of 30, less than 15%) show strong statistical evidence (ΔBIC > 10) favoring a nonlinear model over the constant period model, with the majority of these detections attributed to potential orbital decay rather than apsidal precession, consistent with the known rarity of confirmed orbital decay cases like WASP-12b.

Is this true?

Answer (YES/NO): NO